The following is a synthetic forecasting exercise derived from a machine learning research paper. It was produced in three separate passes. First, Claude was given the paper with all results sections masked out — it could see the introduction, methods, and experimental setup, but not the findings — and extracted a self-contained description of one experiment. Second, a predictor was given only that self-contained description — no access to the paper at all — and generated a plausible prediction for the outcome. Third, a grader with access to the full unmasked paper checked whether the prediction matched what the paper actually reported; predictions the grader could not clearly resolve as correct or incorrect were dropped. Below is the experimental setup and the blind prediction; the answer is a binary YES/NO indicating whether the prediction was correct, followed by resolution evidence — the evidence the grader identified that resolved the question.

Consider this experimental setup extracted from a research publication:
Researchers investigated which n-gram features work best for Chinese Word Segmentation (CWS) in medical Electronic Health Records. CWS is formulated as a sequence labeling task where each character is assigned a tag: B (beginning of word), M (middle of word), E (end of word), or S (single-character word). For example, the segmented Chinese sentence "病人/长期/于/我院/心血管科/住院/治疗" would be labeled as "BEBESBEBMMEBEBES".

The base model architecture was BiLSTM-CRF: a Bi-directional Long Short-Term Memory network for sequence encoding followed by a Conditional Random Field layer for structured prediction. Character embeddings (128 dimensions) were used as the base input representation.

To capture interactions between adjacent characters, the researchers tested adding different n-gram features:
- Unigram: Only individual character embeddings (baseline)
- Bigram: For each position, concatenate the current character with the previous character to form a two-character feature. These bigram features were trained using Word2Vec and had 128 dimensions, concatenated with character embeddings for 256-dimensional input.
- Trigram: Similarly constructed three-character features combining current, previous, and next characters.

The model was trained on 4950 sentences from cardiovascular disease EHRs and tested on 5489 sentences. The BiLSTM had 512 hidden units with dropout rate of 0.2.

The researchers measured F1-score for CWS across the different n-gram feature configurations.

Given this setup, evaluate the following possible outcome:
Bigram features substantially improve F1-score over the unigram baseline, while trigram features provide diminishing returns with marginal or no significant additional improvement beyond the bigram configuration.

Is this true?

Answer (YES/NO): NO